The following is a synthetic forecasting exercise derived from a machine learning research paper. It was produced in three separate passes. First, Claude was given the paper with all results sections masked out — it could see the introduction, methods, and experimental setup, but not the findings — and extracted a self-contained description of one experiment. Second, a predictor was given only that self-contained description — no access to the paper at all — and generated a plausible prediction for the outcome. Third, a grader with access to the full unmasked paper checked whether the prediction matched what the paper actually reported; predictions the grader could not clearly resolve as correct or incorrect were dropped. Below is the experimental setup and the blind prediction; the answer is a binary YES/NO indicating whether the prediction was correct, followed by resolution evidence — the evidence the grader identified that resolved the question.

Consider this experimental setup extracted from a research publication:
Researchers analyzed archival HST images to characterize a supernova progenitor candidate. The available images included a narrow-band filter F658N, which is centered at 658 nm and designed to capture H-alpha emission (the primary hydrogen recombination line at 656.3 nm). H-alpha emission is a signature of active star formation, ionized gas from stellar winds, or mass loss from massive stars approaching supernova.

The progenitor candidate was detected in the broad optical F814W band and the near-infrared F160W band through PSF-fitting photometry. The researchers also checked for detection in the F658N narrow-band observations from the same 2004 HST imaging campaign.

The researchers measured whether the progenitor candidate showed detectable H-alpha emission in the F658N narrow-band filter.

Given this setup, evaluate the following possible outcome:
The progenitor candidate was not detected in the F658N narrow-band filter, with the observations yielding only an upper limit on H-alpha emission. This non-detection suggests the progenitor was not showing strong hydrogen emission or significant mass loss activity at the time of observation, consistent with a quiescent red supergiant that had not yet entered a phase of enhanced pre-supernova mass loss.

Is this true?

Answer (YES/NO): YES